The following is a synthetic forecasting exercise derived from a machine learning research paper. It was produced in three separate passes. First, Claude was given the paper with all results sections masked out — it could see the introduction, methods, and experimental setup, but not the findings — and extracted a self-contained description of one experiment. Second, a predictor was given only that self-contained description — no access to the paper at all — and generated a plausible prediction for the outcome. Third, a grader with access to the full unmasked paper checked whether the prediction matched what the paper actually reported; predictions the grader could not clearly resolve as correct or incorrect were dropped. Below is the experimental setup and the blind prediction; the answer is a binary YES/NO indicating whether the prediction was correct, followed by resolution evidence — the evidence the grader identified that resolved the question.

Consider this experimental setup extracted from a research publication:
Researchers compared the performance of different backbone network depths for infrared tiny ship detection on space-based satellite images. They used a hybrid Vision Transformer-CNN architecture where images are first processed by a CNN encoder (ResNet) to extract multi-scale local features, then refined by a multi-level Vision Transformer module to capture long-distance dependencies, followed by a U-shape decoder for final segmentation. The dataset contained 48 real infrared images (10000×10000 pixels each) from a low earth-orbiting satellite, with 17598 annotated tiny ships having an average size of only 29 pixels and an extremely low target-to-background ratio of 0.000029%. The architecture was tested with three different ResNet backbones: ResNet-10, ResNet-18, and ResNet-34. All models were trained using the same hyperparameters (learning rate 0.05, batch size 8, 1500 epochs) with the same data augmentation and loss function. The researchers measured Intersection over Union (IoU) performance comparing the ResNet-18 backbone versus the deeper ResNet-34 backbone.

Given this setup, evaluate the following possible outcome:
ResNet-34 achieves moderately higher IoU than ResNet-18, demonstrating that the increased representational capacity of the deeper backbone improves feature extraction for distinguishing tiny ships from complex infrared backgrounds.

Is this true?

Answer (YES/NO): NO